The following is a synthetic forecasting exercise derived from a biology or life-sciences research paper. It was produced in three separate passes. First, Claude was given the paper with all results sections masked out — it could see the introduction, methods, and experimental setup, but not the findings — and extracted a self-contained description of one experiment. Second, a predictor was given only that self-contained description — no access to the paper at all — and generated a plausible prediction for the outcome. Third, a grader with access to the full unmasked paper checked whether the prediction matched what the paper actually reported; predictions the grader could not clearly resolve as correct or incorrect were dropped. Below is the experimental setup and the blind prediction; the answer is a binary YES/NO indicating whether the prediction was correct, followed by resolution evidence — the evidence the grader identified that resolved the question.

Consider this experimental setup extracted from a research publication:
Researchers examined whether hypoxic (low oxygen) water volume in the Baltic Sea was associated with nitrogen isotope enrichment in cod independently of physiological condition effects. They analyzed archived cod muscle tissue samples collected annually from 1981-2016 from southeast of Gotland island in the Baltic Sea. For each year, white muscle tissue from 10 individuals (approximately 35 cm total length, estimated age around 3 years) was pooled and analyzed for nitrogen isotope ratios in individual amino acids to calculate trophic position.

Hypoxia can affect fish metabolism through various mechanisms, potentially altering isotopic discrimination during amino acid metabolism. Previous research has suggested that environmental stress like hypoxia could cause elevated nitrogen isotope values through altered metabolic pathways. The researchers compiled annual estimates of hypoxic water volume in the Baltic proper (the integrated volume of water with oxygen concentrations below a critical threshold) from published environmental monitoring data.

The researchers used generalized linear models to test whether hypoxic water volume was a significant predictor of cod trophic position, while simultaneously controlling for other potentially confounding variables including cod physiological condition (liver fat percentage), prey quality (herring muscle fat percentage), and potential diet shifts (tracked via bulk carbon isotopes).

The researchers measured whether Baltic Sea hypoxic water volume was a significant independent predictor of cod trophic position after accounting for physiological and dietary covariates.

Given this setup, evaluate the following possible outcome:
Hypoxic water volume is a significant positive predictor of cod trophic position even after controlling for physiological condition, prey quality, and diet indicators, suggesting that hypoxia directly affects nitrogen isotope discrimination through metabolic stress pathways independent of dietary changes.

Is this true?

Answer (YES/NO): NO